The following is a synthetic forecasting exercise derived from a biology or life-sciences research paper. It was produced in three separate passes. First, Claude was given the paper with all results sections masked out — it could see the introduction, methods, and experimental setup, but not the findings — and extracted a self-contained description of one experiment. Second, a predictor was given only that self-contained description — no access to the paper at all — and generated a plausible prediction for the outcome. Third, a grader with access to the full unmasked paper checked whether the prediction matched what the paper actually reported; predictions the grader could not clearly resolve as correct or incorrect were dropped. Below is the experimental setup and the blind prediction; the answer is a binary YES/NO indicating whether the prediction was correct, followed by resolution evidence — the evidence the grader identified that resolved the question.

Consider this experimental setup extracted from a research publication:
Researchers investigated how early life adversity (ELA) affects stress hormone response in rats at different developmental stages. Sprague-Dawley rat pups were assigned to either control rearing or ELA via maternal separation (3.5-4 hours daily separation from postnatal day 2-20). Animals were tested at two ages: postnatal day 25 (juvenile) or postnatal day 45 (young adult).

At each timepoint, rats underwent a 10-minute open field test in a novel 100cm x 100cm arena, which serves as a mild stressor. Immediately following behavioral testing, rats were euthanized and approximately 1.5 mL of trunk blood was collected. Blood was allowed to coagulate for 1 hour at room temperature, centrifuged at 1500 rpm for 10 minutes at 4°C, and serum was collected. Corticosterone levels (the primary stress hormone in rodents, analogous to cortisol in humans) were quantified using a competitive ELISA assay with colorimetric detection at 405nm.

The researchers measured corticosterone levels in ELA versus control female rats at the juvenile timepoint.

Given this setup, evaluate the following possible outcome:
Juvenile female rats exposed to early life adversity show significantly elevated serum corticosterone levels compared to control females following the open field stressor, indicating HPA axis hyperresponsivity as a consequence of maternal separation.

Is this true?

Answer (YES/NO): NO